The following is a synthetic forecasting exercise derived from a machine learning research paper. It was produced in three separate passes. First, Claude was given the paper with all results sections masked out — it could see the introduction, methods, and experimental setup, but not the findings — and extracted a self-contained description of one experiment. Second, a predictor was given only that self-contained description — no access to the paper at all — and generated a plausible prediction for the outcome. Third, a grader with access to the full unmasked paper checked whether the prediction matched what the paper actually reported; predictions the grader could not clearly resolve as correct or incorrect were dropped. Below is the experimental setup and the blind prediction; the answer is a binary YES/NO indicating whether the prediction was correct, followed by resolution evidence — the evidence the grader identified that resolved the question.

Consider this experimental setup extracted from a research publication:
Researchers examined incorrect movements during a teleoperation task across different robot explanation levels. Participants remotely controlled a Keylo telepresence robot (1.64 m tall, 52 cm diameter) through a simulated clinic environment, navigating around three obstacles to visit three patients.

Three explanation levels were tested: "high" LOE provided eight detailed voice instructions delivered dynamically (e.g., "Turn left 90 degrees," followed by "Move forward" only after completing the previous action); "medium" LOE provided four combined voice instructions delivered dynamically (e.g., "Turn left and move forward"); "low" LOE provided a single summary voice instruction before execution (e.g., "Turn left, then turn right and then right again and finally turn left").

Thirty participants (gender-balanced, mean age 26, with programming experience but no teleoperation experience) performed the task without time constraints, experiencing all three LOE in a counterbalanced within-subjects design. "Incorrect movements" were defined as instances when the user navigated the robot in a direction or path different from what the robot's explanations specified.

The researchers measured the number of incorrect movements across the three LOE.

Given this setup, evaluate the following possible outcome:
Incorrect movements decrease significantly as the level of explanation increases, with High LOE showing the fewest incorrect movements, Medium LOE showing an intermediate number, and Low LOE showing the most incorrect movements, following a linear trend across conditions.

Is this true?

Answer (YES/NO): YES